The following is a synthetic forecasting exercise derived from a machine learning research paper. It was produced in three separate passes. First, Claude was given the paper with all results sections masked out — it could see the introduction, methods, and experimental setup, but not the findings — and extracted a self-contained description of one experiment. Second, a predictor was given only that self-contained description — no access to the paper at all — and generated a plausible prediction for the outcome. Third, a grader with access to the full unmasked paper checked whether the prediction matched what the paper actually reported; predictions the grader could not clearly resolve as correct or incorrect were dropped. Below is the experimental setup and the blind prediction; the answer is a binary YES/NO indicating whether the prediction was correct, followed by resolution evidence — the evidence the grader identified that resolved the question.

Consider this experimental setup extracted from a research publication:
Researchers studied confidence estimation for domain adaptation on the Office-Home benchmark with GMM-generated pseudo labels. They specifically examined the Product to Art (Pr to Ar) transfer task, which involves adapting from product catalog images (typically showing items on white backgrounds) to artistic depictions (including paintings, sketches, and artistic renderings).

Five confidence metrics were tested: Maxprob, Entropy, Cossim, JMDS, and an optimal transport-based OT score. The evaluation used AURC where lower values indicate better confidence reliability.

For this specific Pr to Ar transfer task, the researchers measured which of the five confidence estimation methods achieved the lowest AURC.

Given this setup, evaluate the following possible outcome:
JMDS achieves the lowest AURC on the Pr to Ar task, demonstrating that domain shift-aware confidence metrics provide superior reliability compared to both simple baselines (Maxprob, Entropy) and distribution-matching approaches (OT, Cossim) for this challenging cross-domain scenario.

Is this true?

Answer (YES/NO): NO